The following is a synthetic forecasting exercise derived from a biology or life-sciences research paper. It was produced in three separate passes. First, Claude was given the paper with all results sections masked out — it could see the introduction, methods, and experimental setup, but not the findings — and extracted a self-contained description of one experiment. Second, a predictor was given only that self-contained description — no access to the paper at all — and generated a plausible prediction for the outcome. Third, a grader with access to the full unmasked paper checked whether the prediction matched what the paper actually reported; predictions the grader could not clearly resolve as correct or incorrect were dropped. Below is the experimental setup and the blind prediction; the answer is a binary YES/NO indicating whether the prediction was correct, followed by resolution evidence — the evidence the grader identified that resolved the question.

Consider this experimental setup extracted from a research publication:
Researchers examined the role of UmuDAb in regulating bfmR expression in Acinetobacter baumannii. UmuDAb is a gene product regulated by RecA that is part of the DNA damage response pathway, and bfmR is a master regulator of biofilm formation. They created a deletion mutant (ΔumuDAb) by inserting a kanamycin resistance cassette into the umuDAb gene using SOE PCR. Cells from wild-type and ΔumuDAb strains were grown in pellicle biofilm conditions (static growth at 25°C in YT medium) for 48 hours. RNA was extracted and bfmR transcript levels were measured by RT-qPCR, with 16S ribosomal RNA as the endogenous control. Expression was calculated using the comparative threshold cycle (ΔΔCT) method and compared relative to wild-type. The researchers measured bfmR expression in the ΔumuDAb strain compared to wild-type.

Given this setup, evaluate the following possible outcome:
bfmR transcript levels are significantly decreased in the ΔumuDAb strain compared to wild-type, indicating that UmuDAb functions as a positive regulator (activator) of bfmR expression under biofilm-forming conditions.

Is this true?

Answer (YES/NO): YES